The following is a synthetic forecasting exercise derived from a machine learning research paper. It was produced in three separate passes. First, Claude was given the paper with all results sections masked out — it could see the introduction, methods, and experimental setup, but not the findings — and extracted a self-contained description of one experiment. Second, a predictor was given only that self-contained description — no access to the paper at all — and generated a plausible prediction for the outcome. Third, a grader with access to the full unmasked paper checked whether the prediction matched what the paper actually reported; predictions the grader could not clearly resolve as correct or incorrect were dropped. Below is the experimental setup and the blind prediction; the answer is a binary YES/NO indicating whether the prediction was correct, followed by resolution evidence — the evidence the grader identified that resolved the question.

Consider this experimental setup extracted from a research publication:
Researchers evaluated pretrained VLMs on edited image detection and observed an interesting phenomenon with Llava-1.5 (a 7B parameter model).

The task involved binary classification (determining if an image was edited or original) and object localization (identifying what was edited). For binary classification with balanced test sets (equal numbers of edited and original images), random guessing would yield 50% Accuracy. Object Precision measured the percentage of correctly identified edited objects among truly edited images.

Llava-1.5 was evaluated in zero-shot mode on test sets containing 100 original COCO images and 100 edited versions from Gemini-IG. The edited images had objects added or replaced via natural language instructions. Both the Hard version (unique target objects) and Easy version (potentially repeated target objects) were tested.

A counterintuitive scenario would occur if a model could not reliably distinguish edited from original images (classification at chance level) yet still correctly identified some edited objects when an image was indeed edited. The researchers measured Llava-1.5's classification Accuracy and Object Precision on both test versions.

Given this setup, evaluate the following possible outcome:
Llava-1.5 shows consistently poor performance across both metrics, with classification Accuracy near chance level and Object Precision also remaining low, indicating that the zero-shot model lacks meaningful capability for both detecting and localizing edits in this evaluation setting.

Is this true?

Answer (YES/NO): YES